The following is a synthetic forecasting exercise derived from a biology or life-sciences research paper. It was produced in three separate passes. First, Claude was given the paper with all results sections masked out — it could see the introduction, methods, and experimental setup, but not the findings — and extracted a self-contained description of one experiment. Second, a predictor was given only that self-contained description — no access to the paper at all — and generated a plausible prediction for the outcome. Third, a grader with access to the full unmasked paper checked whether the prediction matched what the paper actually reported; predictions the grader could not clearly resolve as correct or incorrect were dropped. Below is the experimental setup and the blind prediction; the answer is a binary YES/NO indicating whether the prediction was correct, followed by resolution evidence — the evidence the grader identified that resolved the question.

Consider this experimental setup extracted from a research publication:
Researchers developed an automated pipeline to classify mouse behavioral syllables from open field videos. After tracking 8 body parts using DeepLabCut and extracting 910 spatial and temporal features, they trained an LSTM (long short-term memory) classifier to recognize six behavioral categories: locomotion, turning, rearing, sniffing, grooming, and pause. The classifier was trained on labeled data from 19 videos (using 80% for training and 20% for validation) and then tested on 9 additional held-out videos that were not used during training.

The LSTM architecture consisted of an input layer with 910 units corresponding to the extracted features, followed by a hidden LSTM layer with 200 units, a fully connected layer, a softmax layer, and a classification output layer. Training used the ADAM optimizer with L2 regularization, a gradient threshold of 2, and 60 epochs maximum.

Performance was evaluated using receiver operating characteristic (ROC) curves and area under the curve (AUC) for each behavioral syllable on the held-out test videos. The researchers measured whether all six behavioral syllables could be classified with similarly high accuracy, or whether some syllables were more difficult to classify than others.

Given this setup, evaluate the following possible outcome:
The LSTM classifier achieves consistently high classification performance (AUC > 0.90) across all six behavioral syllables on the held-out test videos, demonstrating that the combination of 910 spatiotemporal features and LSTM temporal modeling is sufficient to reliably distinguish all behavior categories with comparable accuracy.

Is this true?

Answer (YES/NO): NO